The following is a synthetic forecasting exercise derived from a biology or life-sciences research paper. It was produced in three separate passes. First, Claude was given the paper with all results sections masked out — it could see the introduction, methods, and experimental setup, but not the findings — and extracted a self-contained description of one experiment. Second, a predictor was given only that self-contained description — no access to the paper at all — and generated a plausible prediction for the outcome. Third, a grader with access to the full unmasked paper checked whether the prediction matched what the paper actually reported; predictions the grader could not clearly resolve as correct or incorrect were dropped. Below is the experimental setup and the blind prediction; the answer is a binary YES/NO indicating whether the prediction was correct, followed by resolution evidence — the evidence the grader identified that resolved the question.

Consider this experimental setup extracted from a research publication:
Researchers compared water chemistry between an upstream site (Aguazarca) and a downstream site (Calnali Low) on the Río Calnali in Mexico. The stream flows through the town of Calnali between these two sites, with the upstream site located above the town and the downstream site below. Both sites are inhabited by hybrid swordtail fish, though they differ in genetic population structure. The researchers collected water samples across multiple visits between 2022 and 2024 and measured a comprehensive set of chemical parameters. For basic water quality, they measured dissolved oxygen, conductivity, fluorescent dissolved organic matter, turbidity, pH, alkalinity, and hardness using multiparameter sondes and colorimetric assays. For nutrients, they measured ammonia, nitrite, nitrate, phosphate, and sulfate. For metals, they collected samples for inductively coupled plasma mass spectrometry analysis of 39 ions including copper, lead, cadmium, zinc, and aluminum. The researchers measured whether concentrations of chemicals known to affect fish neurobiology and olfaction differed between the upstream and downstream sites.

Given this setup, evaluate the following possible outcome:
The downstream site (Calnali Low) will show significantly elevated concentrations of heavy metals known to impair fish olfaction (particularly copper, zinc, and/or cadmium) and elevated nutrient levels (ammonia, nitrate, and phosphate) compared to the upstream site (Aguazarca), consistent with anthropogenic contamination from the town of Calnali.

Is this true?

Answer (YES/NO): NO